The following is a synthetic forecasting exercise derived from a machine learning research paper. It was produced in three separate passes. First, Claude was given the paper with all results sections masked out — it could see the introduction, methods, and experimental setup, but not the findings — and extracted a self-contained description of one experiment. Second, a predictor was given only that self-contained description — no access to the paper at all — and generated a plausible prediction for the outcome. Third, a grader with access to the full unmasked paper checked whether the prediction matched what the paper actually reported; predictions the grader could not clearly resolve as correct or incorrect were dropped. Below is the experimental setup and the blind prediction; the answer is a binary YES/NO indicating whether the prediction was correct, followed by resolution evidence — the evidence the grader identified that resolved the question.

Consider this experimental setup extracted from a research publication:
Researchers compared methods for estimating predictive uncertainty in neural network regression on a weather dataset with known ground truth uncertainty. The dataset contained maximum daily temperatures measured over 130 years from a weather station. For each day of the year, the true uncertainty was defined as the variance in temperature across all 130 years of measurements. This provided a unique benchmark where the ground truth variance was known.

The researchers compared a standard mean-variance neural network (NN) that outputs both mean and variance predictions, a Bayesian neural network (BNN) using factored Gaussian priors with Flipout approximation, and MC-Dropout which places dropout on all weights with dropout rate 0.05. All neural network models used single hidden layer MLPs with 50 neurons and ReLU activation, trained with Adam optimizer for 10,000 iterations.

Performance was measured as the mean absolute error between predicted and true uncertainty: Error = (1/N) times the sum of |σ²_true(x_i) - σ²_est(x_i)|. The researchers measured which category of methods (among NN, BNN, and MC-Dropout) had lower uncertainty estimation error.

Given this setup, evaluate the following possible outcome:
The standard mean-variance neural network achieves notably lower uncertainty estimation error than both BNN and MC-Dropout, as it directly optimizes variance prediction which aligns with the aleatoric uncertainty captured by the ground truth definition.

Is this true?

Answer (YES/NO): NO